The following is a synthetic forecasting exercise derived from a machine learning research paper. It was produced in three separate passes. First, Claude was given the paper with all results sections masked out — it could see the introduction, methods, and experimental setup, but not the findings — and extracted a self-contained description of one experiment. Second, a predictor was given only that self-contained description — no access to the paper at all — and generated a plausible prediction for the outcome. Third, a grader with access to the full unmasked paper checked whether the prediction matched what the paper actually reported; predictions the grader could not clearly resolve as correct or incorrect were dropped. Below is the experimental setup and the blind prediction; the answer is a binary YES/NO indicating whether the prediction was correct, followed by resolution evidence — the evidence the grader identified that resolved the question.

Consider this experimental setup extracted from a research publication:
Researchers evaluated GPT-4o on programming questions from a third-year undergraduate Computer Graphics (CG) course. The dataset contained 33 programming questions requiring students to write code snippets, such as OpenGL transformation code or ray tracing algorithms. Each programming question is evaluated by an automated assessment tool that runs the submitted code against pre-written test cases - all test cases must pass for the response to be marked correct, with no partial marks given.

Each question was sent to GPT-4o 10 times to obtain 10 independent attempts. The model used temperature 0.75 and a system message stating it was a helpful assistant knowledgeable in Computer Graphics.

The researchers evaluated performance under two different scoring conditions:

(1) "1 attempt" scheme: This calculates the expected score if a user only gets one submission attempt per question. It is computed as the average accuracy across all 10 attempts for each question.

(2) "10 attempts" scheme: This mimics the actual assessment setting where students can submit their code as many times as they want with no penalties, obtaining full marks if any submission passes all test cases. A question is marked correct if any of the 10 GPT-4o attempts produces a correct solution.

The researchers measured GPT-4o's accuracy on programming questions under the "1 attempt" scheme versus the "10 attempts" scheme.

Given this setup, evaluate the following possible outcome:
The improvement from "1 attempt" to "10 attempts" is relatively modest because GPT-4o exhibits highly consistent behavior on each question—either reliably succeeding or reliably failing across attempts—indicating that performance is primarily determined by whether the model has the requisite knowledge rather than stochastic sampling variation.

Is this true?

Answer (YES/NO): NO